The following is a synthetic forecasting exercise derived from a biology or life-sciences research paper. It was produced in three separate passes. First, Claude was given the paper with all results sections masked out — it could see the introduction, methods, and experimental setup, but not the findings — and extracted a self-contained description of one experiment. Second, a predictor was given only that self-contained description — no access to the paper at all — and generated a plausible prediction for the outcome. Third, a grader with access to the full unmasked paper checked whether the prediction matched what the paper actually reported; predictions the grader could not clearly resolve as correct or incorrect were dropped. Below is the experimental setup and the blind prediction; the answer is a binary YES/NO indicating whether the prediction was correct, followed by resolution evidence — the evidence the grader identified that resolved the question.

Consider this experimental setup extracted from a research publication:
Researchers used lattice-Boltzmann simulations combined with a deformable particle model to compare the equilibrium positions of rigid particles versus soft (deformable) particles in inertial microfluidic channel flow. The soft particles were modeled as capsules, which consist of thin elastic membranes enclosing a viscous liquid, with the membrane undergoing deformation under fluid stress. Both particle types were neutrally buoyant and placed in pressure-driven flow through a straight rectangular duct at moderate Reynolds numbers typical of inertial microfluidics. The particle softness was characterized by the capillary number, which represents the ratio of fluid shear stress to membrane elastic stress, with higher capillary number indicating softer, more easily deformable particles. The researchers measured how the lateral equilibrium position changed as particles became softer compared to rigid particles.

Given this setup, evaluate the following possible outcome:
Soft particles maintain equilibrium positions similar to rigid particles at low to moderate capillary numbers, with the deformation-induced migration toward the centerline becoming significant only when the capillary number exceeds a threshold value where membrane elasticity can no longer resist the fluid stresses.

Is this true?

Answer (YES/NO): NO